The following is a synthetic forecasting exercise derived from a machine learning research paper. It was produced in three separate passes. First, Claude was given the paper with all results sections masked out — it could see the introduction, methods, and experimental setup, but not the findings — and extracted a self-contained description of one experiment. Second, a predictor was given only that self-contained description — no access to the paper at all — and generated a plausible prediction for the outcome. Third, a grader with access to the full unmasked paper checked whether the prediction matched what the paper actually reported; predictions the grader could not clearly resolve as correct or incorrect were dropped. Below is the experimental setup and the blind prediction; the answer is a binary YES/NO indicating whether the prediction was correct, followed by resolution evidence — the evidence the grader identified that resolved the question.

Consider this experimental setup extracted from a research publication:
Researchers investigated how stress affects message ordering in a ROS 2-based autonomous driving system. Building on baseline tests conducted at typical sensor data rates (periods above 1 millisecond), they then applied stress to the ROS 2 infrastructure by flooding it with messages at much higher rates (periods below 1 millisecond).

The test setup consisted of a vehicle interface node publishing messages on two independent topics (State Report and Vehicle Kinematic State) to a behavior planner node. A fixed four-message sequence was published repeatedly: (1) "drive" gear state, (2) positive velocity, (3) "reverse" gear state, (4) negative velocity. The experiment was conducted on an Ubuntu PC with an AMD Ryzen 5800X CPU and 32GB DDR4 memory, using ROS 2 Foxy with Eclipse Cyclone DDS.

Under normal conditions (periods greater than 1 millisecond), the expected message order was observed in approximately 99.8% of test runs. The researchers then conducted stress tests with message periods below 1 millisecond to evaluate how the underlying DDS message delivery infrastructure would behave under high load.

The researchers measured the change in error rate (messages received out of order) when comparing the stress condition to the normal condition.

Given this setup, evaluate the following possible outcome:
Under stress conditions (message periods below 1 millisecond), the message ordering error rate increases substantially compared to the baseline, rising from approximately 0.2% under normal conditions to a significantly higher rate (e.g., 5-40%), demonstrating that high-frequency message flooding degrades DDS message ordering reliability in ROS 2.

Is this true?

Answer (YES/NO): YES